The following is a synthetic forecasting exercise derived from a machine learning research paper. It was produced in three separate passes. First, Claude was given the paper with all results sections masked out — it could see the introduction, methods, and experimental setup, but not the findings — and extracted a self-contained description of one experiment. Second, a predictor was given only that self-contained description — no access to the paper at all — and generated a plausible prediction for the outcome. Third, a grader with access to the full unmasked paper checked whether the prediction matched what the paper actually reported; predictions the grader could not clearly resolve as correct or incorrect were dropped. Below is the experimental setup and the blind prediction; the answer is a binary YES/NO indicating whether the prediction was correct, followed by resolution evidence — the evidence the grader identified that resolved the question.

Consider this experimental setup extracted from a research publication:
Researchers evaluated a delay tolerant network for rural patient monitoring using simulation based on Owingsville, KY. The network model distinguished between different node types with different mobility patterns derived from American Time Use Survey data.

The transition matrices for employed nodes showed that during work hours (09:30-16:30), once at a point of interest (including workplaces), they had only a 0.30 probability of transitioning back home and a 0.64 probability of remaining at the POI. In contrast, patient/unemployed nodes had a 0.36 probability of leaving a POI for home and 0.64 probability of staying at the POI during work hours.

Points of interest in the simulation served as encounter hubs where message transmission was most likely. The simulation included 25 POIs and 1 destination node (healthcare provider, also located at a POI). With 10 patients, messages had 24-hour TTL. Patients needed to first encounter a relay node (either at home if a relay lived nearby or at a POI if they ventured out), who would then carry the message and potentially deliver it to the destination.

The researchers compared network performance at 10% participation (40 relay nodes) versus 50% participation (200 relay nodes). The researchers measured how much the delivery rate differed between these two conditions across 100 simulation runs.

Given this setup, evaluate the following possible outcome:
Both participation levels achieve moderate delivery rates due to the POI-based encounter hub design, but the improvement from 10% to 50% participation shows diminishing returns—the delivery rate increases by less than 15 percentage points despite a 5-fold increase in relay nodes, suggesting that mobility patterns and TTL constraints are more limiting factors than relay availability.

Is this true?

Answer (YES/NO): NO